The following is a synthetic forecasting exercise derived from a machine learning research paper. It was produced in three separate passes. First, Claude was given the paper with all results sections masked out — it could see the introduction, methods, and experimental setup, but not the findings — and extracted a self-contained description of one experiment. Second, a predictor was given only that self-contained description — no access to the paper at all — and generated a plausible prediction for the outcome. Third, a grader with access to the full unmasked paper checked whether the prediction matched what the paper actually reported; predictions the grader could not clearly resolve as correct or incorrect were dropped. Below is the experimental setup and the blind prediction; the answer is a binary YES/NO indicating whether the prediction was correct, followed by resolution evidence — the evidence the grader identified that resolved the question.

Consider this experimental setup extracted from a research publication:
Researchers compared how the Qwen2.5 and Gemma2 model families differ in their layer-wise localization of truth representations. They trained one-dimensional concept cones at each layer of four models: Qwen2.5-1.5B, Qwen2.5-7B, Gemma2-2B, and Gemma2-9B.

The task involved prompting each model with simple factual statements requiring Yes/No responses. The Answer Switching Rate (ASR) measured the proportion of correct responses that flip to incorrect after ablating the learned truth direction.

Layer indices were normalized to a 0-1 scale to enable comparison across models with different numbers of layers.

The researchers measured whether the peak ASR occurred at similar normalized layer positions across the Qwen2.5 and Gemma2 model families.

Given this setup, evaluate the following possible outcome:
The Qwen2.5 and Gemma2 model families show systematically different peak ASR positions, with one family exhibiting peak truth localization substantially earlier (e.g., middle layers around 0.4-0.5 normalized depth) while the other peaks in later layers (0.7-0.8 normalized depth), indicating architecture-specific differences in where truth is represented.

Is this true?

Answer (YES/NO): NO